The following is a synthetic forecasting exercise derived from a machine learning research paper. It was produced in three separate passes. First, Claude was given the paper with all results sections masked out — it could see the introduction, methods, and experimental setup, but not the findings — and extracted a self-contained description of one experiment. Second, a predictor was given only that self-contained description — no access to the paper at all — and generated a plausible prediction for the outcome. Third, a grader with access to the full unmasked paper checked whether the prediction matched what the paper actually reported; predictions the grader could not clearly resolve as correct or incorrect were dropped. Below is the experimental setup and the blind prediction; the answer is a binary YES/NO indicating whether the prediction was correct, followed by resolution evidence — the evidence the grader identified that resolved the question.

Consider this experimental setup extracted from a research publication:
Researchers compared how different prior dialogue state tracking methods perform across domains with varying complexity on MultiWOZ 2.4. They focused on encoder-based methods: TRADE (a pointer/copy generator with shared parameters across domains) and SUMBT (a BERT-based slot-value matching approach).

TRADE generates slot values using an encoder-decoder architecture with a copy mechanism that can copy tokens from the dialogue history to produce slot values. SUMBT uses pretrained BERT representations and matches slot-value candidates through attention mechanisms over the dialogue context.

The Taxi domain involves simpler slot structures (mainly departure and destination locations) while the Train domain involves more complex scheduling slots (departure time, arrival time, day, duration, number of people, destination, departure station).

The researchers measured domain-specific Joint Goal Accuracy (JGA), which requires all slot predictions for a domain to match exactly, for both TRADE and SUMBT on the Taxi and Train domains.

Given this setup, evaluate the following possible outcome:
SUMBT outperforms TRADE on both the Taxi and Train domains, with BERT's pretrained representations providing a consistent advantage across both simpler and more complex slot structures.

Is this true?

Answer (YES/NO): NO